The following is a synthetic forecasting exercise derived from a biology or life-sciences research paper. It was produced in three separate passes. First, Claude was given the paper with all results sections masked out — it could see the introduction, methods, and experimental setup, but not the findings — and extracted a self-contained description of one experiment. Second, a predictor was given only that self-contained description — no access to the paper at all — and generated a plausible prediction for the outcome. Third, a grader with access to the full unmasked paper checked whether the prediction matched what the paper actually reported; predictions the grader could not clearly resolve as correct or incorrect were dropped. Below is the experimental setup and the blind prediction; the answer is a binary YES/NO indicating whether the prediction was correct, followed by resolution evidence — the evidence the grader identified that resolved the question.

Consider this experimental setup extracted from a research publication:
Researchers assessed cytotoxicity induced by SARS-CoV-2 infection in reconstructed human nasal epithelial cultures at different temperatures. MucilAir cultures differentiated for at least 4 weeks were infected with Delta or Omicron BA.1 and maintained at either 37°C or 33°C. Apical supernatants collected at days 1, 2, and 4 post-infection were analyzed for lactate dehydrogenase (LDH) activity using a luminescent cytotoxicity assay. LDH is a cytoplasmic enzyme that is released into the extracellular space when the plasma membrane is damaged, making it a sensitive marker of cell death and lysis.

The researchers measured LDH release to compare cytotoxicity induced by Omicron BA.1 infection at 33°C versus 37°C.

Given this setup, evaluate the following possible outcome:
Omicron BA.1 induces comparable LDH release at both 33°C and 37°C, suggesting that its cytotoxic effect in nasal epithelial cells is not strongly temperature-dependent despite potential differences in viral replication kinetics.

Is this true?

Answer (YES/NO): NO